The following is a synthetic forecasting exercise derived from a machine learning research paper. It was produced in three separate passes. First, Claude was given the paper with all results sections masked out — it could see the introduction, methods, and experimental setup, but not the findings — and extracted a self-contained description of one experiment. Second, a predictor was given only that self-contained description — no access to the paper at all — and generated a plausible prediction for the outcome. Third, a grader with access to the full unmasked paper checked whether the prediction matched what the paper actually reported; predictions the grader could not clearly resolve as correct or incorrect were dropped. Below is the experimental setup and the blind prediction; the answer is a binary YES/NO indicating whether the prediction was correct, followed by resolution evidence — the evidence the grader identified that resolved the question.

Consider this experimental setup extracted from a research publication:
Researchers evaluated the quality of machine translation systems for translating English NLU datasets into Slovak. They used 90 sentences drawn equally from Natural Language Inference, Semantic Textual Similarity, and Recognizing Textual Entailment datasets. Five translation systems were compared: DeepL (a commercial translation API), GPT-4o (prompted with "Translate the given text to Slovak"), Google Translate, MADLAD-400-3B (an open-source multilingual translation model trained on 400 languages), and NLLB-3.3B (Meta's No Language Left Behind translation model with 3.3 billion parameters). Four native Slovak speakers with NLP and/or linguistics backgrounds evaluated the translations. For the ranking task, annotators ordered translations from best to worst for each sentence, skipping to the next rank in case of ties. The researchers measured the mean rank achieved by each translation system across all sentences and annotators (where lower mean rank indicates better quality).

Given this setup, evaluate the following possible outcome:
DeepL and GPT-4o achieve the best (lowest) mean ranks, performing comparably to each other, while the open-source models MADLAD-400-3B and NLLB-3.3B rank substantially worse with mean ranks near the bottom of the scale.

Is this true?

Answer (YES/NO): YES